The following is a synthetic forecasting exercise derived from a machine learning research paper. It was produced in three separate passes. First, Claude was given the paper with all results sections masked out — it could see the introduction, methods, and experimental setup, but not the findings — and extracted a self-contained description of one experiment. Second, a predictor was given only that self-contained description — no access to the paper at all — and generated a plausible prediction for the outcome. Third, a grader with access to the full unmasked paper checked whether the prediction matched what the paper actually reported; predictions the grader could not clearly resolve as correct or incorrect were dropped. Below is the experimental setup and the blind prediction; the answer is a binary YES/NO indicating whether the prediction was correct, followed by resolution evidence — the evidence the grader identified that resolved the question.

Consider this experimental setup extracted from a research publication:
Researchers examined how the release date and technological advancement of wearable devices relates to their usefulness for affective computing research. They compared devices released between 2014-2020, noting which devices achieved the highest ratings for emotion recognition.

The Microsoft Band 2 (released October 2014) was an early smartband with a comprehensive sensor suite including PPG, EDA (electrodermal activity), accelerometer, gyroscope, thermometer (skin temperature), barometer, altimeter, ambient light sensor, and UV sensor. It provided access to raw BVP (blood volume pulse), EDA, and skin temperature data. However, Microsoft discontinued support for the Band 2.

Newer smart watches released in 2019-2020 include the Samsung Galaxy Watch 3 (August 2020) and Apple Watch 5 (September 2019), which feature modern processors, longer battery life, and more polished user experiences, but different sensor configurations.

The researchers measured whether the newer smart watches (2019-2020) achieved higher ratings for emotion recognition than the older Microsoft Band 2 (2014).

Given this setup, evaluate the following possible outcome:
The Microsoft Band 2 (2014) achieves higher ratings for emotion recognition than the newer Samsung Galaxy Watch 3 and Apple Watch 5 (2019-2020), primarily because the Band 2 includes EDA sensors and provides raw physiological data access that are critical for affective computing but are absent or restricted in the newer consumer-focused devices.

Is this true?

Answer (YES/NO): YES